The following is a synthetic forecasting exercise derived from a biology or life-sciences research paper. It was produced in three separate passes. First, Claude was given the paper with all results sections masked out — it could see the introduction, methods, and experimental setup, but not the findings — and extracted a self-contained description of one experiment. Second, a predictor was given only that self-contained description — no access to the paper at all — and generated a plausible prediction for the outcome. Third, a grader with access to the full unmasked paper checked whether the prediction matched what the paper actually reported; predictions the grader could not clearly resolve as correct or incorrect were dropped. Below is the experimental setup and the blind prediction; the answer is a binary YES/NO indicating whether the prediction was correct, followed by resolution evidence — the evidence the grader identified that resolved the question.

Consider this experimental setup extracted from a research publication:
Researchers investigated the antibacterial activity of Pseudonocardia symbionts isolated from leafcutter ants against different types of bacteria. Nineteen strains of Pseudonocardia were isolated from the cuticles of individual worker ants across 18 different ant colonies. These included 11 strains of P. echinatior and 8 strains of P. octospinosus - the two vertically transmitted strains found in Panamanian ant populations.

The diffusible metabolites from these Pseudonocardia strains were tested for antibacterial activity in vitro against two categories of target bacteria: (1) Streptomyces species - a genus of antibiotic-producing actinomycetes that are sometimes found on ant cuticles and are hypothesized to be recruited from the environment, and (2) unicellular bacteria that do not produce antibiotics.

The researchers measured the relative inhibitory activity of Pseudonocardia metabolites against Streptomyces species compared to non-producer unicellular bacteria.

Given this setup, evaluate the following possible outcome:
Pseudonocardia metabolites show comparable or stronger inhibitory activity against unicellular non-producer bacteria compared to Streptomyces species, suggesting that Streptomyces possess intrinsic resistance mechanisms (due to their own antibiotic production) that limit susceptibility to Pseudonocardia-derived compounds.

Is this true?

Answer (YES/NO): YES